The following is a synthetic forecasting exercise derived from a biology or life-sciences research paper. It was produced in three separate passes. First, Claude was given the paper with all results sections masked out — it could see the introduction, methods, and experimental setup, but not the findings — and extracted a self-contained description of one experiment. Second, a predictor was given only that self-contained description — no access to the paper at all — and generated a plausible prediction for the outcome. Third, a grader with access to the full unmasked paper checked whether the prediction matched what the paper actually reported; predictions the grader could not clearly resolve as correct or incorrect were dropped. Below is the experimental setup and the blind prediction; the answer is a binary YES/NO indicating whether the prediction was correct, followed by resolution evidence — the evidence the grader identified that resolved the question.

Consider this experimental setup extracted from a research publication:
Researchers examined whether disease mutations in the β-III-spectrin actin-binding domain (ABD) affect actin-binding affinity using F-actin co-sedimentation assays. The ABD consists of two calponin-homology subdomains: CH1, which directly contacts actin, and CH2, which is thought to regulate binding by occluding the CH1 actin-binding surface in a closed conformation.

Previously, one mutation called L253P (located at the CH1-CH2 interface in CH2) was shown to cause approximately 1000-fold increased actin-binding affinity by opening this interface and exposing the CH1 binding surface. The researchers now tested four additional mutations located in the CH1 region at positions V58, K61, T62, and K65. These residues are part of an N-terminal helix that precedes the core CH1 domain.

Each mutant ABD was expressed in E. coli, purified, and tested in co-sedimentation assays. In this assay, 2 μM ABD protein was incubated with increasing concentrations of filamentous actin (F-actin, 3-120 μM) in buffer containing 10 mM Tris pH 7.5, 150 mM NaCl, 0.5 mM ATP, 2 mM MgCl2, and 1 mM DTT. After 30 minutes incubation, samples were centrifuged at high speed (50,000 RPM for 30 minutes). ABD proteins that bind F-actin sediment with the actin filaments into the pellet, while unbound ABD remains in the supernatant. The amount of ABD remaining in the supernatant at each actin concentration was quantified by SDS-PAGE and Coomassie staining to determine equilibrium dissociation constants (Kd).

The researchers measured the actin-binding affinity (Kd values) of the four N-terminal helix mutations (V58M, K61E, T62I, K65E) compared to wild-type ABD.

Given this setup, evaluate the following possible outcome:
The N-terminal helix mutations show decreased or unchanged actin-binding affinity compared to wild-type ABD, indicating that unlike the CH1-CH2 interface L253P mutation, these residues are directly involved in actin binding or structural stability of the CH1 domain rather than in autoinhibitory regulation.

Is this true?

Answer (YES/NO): NO